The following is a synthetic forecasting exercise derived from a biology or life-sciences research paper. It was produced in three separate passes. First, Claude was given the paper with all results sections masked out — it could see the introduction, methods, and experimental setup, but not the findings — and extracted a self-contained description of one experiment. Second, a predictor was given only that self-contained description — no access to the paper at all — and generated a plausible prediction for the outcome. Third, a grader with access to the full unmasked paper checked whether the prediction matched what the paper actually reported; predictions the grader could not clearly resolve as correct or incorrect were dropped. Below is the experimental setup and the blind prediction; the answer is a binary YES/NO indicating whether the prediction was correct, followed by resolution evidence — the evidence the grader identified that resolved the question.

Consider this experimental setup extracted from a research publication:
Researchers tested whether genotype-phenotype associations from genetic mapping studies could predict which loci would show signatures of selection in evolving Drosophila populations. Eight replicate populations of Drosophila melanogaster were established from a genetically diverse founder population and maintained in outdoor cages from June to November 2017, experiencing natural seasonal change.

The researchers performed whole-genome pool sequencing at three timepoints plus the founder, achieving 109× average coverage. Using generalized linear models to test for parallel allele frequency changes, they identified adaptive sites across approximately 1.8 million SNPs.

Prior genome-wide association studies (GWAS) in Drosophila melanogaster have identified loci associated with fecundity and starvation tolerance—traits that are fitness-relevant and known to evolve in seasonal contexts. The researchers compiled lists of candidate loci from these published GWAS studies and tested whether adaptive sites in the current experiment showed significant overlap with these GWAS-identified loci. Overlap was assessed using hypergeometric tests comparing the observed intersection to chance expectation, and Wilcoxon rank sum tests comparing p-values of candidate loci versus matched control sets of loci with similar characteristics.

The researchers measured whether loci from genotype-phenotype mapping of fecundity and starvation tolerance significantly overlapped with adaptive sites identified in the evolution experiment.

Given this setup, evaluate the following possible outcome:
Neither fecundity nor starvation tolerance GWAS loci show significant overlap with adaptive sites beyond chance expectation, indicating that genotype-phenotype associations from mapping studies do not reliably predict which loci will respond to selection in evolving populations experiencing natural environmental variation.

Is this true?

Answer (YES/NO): YES